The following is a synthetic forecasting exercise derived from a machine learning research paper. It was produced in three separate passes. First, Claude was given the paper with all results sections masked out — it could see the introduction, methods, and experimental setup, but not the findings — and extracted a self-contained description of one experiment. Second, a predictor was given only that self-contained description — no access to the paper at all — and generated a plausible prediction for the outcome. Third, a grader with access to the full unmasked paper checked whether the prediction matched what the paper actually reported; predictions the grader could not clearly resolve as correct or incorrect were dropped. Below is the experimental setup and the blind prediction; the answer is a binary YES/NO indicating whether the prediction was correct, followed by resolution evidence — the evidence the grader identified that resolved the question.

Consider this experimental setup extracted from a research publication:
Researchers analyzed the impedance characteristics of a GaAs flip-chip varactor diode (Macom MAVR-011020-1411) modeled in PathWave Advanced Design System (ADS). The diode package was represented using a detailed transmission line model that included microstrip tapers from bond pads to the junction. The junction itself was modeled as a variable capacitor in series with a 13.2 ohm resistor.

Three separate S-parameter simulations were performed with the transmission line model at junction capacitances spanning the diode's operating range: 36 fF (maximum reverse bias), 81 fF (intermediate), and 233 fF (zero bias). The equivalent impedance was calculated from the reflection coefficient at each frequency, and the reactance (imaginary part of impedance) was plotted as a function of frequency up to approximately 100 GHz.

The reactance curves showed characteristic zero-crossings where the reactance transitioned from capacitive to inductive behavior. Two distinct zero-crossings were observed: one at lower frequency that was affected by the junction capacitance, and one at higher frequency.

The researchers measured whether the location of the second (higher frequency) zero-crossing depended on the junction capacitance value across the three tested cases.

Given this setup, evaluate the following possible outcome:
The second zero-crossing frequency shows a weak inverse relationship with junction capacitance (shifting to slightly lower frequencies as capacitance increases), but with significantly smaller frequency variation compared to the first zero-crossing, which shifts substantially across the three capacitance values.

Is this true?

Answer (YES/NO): NO